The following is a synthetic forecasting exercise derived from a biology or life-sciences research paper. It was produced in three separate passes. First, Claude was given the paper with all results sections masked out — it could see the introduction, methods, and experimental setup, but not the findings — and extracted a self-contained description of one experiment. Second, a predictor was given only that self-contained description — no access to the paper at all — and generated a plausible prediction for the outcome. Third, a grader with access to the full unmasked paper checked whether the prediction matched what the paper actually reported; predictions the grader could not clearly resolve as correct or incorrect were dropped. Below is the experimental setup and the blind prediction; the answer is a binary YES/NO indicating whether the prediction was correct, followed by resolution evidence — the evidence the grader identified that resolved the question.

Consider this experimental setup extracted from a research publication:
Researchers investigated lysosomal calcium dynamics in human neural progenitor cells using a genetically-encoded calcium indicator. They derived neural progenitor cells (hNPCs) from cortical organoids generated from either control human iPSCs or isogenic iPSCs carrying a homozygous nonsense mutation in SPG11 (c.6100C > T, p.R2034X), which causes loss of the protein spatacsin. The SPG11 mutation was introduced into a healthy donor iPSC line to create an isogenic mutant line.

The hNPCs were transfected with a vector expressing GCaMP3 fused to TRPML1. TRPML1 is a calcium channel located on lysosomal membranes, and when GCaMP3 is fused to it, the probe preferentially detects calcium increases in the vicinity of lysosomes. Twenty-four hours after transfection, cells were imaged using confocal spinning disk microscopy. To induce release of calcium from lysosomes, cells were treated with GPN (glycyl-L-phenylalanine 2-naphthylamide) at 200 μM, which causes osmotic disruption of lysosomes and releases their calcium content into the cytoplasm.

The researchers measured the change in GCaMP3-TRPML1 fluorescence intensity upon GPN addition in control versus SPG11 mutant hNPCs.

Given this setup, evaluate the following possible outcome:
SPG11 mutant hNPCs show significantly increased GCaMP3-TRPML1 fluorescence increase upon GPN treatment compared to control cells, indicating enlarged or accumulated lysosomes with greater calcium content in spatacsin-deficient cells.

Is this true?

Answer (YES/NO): YES